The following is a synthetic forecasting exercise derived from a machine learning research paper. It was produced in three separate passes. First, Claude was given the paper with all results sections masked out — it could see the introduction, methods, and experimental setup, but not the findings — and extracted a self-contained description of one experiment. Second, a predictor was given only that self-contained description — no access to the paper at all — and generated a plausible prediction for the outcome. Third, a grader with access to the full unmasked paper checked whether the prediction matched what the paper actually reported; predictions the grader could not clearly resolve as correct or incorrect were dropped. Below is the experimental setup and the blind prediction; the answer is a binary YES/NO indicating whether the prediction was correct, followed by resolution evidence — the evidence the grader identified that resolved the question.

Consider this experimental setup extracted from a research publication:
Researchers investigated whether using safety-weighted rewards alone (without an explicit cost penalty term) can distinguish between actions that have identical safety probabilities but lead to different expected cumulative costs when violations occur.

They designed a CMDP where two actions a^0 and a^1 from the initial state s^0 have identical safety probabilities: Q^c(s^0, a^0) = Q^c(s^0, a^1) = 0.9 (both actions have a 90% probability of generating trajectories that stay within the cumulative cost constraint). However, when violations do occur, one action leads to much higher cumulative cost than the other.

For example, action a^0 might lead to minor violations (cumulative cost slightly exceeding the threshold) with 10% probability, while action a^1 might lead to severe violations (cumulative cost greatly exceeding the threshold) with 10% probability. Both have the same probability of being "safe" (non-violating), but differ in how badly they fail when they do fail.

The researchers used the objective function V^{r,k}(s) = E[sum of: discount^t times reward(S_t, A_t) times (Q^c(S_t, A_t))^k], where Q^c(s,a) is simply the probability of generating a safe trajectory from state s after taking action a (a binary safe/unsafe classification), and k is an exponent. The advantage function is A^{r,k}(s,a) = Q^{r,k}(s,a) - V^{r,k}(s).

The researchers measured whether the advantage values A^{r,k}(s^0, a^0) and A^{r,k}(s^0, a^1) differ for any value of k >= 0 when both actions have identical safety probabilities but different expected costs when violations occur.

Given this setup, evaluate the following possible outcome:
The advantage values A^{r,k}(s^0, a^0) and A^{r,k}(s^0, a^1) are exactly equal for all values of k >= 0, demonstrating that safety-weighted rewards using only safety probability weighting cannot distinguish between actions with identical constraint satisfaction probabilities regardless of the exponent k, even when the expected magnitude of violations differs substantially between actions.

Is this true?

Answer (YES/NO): YES